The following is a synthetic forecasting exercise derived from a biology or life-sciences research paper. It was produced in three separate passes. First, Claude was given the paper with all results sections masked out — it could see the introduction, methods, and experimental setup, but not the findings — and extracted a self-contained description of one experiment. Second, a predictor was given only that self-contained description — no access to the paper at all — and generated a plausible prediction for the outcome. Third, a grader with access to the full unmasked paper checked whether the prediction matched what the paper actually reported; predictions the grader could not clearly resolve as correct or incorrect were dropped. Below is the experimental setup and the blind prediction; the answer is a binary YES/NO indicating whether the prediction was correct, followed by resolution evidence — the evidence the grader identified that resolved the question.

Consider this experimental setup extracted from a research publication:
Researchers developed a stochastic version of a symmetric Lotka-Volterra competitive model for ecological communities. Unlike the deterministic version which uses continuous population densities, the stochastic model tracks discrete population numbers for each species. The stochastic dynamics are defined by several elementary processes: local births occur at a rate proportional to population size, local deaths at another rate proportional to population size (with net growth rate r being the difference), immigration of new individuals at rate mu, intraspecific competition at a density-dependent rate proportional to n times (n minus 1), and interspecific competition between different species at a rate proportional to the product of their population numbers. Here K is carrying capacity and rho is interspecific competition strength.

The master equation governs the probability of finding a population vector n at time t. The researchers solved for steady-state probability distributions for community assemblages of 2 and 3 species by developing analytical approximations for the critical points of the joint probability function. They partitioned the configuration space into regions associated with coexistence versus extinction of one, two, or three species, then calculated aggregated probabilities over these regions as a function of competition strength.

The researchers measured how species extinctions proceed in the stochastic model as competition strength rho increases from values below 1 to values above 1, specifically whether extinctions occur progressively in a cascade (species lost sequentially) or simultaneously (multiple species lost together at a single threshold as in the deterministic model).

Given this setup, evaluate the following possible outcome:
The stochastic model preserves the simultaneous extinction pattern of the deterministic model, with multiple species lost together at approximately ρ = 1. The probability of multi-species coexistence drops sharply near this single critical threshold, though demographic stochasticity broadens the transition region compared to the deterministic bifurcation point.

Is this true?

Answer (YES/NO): NO